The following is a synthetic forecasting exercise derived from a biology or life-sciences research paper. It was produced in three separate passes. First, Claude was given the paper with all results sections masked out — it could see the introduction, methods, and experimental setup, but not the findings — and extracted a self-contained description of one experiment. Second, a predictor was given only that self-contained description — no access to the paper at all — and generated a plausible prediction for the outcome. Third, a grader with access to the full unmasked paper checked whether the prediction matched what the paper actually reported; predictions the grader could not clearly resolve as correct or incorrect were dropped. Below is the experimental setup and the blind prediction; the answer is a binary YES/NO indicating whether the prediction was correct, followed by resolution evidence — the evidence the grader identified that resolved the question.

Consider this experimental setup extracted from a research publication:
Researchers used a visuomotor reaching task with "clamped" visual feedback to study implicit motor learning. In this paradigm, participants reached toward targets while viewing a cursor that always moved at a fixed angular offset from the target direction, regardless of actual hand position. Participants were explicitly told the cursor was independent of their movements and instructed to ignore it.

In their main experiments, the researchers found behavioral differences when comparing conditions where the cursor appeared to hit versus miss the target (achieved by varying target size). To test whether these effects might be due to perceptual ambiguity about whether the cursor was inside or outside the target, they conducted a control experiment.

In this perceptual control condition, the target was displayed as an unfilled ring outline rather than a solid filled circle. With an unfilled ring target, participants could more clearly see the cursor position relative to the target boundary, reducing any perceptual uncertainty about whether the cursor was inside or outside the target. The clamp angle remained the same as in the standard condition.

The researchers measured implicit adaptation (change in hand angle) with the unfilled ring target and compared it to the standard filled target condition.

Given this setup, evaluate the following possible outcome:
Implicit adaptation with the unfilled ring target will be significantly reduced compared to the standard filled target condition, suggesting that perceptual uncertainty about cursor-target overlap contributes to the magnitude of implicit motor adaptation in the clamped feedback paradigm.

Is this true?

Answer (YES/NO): NO